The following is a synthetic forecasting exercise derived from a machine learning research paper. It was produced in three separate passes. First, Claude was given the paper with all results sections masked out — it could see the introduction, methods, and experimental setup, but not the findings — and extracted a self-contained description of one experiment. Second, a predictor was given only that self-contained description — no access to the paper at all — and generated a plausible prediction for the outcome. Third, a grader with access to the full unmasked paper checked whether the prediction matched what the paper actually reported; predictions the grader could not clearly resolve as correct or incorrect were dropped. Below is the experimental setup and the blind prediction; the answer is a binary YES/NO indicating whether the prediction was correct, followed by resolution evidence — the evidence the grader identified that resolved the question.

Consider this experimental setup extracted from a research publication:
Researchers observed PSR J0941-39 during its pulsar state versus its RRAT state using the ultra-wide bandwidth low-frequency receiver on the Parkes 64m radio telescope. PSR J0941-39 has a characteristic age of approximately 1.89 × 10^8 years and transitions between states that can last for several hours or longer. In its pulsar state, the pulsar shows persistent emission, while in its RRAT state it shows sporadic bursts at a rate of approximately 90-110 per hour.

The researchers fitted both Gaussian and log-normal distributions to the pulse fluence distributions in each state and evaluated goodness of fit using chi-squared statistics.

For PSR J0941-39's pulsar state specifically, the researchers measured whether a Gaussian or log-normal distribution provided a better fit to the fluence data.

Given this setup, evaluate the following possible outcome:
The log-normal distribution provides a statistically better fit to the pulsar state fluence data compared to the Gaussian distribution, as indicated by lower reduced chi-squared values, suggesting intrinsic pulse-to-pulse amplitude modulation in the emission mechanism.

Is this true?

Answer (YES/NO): NO